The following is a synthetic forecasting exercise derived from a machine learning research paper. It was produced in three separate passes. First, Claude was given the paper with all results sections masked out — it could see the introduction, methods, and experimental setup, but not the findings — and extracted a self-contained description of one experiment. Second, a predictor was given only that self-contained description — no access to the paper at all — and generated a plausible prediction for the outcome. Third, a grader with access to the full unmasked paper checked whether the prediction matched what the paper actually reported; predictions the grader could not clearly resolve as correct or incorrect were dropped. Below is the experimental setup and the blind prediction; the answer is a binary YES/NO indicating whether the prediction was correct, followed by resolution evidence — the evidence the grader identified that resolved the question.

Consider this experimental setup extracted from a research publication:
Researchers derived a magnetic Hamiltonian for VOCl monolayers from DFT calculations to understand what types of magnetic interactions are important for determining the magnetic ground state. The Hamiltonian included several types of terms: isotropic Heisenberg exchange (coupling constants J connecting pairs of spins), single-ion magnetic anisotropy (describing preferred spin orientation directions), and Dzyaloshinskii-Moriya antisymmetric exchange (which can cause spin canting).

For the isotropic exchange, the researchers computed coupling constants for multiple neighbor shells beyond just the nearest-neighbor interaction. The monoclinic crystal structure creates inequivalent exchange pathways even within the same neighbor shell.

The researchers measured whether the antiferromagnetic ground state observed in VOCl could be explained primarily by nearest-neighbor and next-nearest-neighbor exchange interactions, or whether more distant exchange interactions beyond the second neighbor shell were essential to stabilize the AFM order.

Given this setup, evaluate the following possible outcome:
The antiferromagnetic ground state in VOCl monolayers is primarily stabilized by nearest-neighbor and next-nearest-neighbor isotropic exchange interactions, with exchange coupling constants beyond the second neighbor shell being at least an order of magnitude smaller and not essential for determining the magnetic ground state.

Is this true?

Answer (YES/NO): NO